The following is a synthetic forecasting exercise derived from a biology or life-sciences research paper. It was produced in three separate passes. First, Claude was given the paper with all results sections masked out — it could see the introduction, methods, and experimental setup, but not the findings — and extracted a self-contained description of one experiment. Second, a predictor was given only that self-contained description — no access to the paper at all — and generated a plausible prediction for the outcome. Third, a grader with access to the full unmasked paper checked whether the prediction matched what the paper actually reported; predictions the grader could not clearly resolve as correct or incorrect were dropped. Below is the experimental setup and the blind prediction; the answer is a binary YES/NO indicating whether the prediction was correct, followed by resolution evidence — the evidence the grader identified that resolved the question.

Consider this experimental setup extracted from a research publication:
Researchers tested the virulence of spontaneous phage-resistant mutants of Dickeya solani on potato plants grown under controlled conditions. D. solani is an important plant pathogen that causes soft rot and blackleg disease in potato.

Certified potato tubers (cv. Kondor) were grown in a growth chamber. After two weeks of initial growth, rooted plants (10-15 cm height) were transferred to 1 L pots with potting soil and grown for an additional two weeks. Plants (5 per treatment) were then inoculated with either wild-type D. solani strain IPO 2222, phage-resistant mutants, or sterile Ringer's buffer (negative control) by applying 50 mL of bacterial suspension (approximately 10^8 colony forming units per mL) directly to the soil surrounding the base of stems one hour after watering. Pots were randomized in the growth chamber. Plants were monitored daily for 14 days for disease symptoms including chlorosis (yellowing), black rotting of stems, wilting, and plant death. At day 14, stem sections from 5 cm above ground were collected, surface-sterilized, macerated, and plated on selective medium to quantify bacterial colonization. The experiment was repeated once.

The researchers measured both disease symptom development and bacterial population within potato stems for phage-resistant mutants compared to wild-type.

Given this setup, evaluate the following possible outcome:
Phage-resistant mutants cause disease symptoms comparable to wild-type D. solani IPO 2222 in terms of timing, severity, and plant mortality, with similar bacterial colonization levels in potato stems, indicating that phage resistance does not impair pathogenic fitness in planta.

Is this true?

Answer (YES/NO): NO